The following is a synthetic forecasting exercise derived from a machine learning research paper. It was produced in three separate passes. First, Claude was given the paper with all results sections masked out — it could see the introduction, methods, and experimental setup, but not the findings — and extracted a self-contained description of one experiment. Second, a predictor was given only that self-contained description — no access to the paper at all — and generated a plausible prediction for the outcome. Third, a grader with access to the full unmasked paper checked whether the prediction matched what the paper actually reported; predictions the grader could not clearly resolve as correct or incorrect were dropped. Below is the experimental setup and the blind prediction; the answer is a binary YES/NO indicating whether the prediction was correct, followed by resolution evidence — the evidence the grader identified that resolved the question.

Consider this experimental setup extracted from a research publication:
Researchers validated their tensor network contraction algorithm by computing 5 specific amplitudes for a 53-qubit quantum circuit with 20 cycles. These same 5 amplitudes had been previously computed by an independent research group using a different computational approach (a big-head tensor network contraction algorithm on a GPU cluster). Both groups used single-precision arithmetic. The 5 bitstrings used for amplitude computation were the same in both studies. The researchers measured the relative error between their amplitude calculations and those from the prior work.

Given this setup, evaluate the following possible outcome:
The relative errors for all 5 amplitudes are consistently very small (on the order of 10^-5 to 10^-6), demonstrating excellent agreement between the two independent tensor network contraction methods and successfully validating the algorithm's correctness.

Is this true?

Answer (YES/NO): NO